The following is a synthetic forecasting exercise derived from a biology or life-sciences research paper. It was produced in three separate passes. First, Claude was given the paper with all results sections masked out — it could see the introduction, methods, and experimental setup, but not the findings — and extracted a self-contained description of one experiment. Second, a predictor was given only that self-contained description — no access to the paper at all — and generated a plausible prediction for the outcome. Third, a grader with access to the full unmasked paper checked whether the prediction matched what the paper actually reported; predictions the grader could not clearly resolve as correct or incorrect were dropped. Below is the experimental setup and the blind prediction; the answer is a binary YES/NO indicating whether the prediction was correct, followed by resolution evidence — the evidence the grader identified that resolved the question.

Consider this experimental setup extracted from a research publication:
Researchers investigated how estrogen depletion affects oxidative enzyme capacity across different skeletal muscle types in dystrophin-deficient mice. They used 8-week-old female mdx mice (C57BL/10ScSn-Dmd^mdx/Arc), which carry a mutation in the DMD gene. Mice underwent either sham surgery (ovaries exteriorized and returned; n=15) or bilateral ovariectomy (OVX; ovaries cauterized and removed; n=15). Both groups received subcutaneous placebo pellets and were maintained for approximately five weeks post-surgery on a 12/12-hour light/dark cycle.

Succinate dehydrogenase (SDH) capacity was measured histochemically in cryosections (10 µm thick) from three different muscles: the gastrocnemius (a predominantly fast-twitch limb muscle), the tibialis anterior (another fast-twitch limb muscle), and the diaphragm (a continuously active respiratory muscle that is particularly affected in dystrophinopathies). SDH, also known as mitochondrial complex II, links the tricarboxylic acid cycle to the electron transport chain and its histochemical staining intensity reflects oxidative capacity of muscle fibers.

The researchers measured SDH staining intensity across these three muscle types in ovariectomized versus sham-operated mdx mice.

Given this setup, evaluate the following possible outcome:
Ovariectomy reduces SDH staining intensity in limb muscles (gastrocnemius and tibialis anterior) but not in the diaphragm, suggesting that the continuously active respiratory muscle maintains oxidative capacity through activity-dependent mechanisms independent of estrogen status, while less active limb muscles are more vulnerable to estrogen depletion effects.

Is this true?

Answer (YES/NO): NO